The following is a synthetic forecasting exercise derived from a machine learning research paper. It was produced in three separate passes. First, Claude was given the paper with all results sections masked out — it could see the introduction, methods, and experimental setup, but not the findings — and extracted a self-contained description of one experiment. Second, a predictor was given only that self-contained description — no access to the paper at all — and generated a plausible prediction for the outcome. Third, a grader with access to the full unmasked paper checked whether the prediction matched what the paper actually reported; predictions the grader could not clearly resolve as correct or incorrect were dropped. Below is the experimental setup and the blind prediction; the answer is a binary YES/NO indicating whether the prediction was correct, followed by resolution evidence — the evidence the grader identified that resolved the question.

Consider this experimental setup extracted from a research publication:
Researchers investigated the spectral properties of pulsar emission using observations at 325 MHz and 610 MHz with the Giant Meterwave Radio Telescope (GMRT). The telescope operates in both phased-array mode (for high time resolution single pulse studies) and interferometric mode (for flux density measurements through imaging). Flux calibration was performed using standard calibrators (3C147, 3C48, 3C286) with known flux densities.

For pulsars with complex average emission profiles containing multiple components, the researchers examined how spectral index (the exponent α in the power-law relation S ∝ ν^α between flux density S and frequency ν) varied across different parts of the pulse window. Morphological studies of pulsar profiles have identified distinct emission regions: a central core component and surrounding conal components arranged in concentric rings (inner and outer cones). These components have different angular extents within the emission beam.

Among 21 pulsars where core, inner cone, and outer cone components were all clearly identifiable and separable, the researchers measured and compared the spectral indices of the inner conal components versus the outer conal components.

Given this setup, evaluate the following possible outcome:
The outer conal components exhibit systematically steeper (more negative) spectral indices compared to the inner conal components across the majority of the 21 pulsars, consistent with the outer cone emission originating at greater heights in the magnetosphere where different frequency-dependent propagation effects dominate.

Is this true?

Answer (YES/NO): YES